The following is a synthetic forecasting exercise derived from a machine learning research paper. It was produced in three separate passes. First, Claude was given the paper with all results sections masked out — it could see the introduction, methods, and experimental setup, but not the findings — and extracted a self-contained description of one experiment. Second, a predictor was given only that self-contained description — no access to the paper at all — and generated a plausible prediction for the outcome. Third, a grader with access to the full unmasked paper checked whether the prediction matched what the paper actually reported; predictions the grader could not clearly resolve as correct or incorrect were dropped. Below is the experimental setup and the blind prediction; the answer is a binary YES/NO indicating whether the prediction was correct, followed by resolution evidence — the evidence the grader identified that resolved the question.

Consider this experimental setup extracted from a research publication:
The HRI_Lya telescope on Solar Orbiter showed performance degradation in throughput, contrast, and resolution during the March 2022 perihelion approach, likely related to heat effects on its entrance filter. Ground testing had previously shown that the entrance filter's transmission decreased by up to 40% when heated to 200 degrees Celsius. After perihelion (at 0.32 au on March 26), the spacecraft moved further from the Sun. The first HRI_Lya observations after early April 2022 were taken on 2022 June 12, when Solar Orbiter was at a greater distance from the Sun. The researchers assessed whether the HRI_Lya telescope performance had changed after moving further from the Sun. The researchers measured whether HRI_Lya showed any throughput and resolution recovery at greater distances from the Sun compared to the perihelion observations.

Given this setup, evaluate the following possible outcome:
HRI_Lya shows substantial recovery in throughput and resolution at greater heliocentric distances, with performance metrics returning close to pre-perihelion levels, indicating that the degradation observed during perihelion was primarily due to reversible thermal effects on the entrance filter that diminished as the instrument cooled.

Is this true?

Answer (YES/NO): NO